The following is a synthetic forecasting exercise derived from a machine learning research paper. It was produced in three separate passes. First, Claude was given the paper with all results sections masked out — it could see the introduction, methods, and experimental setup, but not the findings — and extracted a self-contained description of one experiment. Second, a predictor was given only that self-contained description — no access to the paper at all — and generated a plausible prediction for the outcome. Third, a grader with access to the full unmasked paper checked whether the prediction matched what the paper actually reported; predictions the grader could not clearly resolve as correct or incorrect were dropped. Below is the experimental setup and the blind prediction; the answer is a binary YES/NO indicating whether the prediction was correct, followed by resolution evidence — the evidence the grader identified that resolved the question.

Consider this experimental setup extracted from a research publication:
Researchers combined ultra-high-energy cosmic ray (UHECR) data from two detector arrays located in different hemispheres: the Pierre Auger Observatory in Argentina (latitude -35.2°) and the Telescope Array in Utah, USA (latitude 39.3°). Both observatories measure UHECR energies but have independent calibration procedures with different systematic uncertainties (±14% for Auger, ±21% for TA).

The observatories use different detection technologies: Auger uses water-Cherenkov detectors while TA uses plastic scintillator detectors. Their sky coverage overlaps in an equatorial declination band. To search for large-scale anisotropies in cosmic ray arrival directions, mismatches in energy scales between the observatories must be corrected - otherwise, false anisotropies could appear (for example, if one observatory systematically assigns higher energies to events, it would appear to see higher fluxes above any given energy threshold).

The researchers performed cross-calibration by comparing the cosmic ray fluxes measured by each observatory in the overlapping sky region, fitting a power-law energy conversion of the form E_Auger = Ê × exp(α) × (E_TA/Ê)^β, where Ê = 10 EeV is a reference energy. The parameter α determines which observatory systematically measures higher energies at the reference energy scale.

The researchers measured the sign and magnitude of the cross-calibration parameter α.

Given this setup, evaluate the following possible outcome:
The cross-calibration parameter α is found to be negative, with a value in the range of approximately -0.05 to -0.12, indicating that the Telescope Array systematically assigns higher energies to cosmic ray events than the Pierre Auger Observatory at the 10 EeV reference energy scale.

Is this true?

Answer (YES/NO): NO